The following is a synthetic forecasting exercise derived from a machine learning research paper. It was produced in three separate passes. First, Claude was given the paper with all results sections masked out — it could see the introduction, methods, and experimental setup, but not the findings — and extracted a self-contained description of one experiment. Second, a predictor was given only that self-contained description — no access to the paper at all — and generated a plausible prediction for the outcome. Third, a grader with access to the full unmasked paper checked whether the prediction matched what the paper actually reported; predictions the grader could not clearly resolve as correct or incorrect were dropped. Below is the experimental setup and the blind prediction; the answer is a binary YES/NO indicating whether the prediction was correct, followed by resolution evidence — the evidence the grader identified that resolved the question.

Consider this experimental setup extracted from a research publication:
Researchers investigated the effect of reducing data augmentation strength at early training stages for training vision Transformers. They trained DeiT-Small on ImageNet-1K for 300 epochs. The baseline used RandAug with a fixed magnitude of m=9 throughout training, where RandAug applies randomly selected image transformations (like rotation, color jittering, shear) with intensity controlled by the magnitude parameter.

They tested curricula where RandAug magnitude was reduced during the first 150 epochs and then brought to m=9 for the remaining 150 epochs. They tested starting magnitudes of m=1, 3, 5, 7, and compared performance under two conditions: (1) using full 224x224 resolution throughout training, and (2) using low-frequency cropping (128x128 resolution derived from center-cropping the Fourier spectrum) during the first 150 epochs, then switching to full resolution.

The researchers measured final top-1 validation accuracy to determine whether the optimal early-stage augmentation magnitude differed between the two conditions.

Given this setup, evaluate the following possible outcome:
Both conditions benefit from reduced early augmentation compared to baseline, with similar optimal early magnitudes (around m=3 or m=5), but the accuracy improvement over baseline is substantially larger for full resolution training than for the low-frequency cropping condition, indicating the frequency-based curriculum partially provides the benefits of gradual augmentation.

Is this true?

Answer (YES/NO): NO